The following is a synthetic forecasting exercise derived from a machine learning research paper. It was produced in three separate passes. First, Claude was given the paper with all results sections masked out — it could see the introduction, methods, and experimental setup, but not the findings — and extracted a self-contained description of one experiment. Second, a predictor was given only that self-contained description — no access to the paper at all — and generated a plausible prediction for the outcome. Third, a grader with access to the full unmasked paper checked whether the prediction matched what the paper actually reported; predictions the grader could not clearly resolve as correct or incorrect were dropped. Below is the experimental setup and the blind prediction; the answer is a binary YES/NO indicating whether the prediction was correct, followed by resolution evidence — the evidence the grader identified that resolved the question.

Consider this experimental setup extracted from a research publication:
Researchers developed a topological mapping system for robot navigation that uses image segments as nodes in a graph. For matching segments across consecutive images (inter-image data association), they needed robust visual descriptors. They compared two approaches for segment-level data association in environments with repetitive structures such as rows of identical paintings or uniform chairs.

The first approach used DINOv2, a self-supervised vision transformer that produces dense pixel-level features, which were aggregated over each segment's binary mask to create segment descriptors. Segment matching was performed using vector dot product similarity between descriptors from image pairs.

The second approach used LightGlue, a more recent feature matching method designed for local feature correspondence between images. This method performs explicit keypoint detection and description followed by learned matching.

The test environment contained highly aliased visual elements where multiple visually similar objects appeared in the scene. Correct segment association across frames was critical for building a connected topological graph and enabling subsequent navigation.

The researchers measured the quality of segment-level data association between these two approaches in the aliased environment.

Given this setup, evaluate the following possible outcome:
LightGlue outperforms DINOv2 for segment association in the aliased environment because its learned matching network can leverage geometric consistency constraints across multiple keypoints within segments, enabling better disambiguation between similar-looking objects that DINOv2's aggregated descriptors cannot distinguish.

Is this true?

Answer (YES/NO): YES